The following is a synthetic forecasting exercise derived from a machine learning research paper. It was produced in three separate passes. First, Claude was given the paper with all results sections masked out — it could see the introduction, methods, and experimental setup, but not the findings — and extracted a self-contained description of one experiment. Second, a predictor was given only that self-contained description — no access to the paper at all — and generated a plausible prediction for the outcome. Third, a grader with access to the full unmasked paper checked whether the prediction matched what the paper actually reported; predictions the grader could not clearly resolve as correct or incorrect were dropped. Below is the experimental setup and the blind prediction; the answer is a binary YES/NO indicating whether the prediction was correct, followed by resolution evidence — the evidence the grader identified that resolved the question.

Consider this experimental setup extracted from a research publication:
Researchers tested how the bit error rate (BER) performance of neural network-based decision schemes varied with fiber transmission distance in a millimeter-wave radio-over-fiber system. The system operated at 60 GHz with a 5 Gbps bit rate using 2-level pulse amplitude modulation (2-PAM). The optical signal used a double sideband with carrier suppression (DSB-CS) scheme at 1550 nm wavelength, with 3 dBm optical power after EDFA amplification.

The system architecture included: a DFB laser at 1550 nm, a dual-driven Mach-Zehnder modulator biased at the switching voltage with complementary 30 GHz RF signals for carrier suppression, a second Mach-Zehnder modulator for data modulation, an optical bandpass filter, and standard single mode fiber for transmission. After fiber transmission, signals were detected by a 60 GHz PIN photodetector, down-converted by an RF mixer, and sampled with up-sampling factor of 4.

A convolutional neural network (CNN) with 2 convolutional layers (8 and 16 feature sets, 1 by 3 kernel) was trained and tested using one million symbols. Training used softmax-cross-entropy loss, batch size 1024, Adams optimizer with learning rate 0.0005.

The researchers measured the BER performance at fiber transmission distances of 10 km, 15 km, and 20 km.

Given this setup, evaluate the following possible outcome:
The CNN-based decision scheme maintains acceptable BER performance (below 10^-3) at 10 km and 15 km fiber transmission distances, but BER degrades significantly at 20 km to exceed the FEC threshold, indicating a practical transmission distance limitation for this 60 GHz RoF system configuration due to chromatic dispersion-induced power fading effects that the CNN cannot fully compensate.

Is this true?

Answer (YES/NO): NO